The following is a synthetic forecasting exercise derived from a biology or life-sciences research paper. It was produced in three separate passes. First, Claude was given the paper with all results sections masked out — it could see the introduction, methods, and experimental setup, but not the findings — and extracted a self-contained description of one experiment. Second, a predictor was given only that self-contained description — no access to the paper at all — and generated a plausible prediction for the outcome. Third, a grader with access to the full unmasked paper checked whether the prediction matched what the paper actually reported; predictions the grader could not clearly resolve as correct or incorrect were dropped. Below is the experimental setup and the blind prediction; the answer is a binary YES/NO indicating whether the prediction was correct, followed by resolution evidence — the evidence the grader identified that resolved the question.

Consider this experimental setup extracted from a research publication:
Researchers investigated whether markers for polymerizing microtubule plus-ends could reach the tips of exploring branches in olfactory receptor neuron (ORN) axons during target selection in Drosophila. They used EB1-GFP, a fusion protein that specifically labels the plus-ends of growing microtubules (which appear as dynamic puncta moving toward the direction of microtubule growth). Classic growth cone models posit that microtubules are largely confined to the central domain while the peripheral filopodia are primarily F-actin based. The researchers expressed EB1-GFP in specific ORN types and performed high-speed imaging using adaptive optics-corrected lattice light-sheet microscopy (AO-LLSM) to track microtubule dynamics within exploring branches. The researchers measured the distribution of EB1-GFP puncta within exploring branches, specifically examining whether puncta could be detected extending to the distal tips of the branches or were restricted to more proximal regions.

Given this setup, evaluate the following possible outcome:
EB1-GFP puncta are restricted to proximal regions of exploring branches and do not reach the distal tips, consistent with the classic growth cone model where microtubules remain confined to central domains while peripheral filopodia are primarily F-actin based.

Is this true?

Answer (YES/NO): NO